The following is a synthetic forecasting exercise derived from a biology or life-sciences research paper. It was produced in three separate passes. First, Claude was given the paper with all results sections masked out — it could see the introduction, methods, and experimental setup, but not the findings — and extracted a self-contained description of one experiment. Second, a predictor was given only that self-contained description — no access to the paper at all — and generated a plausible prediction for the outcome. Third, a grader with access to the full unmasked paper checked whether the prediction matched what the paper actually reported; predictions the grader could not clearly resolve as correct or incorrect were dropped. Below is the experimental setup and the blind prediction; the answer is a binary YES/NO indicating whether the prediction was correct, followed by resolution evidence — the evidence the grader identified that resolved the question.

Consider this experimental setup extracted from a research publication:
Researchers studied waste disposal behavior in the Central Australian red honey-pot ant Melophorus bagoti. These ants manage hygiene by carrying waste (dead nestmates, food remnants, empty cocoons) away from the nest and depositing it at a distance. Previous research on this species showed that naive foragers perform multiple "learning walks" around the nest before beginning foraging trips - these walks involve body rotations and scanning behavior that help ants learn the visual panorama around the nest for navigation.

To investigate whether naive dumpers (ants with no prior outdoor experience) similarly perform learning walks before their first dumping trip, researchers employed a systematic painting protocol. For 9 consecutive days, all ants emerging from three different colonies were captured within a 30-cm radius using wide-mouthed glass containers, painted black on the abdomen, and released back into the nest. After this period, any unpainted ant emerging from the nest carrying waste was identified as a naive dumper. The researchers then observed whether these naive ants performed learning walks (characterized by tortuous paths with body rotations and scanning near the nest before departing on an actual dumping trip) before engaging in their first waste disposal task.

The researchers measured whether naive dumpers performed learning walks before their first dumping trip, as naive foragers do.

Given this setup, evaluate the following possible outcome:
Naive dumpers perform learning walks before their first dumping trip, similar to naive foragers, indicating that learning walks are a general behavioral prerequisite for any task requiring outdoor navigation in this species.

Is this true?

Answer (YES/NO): NO